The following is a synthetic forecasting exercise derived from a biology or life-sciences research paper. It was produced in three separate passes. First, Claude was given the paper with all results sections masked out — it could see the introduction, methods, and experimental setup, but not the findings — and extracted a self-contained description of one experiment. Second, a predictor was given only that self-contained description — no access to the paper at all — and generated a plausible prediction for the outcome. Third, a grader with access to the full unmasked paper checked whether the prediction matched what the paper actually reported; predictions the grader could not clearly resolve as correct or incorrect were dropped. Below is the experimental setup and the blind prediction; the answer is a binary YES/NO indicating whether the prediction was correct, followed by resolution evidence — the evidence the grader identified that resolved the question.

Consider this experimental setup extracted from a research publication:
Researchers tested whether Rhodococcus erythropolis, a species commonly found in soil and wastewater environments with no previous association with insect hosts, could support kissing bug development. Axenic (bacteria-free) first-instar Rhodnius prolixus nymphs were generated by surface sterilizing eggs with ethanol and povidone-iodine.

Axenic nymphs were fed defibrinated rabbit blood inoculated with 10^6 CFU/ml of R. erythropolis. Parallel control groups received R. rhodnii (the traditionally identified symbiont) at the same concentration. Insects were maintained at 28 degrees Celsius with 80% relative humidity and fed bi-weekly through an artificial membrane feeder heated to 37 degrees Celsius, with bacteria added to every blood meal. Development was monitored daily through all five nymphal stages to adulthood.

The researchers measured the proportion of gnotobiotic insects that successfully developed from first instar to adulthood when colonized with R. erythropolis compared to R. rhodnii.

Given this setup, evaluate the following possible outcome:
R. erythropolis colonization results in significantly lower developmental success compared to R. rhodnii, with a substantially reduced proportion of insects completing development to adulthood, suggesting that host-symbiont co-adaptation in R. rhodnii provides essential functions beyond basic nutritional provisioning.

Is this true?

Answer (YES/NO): NO